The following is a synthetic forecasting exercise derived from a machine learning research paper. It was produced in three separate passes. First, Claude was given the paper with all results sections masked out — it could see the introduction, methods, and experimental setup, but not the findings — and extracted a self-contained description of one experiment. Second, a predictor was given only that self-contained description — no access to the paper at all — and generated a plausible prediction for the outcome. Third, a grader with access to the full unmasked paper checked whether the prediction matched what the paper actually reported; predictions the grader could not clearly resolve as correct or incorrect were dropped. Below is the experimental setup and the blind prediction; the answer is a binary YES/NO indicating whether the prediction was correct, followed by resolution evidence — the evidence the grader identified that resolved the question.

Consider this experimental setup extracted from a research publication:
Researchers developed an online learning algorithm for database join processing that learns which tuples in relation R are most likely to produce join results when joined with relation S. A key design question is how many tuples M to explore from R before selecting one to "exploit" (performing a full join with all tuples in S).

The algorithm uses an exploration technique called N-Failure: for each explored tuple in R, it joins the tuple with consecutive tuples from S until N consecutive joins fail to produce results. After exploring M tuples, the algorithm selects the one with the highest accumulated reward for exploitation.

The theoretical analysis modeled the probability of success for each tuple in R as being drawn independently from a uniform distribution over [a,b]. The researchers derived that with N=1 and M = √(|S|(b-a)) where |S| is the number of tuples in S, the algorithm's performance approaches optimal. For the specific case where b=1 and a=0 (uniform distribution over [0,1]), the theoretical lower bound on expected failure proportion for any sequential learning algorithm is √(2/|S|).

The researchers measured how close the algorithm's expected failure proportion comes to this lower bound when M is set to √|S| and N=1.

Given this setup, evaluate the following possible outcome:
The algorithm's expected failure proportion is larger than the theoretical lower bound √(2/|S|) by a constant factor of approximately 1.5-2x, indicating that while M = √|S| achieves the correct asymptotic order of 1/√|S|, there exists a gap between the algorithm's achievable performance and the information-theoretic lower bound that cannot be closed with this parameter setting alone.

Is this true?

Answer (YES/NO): NO